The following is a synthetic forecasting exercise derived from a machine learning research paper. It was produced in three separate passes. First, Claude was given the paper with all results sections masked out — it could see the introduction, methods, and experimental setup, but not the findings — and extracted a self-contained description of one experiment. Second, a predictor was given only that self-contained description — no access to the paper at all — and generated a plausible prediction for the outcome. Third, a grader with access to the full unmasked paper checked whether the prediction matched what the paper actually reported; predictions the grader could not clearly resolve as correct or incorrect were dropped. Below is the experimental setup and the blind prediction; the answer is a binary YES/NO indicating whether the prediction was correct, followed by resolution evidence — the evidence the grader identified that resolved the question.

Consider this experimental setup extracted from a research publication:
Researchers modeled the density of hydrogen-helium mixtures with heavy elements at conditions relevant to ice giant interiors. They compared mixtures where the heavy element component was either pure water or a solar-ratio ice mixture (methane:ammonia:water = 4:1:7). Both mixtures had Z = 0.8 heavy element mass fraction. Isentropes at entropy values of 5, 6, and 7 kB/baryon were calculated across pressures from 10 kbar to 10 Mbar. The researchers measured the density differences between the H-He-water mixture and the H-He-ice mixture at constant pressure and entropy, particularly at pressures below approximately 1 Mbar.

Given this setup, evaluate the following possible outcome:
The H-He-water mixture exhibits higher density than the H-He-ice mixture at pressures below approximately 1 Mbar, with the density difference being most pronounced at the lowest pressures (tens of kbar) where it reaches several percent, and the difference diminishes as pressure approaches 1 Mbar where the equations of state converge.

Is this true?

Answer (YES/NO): NO